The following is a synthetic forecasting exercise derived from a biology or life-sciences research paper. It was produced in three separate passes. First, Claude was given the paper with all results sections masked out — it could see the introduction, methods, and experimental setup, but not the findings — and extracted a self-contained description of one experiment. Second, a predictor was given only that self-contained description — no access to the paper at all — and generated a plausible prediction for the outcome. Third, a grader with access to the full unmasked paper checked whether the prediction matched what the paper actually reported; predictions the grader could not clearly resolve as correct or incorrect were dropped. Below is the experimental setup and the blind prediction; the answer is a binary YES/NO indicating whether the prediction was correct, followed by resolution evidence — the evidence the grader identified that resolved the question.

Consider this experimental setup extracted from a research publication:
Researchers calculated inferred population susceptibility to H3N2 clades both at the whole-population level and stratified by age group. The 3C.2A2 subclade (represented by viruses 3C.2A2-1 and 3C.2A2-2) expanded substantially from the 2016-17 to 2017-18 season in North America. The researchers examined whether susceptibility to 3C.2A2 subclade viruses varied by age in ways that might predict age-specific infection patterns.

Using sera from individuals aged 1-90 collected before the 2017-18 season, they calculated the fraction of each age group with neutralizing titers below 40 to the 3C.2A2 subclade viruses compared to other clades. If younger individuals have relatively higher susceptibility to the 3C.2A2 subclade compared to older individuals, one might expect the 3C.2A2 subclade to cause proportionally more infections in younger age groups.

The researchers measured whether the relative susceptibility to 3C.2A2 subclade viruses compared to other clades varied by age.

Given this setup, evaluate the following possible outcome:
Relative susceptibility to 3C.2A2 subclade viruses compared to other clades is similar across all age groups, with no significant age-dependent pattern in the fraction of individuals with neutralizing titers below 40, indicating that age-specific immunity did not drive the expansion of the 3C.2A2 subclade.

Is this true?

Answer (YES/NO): NO